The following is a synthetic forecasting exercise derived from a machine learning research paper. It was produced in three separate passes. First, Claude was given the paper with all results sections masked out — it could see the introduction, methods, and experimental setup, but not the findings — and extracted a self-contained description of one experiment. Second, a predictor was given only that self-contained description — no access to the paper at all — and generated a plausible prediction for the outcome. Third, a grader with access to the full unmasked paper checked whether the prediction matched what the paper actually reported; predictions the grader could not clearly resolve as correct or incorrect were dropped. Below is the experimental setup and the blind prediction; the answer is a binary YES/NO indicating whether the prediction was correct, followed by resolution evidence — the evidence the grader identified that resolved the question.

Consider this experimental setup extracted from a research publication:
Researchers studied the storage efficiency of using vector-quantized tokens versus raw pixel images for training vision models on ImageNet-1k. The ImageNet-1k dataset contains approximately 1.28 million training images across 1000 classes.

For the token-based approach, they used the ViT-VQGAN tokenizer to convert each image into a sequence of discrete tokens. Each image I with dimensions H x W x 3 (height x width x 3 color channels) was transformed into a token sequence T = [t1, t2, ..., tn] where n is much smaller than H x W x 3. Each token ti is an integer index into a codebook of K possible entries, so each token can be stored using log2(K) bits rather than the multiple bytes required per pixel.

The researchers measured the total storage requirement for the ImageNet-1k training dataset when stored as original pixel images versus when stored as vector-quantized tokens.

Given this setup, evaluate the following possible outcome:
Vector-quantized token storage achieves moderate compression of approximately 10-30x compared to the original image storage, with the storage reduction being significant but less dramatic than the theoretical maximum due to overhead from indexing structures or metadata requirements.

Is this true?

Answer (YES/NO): NO